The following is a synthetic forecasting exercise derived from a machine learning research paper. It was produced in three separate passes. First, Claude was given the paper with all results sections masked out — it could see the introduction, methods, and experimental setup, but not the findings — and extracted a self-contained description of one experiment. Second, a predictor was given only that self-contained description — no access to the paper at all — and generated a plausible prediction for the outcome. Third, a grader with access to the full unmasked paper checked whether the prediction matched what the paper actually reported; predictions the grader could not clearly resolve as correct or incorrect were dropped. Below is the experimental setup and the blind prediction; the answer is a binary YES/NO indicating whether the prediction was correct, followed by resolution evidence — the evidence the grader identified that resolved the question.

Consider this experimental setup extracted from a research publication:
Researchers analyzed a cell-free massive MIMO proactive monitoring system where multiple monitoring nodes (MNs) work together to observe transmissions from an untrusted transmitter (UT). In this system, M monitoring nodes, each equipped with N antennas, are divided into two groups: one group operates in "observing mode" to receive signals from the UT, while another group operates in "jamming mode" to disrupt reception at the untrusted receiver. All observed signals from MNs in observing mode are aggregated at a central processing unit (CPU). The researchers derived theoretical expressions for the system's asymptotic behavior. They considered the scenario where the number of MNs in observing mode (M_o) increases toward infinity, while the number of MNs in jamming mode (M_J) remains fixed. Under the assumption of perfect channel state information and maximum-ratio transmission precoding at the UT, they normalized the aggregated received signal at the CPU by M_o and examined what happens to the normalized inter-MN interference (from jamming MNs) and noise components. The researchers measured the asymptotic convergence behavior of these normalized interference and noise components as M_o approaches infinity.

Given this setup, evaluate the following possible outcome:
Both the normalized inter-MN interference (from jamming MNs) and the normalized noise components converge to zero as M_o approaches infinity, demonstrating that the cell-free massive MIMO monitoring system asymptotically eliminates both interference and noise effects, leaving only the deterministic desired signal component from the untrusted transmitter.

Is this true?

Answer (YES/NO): YES